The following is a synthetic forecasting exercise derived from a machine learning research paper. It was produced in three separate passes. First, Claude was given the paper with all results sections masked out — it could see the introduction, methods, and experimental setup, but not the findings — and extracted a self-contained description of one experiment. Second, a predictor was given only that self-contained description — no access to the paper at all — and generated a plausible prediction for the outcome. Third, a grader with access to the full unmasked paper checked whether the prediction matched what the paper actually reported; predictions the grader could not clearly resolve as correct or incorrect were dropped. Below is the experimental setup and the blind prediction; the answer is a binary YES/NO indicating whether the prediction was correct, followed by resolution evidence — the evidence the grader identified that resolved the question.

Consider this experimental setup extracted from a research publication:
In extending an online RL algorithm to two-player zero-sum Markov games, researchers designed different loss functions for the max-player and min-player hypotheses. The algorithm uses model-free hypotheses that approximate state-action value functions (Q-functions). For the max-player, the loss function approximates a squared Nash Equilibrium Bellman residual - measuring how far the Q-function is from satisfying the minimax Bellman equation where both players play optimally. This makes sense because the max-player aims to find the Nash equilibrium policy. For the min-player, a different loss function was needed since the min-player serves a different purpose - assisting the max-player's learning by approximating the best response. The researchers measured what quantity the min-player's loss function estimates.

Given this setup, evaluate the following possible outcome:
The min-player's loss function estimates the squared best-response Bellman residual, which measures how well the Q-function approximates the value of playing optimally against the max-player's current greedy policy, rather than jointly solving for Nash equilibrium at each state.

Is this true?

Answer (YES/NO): YES